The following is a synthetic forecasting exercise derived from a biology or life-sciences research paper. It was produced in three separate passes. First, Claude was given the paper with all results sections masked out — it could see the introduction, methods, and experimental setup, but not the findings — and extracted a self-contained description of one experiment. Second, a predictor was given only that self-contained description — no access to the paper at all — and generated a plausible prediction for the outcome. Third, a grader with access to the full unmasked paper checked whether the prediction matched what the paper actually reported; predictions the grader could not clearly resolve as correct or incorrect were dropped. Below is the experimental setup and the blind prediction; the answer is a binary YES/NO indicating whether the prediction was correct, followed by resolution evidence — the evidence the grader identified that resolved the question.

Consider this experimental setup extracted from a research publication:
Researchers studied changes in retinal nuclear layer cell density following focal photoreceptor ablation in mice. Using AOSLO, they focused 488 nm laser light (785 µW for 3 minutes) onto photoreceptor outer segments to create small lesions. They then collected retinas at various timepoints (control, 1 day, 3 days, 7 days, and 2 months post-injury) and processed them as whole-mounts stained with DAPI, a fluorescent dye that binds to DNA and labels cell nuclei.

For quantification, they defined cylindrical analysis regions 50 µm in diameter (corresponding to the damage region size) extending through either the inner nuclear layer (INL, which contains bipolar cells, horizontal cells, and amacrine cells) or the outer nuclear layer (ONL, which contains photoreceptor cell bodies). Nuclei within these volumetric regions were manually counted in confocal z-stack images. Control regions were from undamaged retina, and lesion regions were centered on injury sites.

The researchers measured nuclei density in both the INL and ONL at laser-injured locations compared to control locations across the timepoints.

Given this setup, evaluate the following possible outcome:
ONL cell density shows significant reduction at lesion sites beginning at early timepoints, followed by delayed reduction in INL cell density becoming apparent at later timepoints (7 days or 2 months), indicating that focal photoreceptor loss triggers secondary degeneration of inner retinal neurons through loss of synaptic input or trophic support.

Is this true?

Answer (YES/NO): NO